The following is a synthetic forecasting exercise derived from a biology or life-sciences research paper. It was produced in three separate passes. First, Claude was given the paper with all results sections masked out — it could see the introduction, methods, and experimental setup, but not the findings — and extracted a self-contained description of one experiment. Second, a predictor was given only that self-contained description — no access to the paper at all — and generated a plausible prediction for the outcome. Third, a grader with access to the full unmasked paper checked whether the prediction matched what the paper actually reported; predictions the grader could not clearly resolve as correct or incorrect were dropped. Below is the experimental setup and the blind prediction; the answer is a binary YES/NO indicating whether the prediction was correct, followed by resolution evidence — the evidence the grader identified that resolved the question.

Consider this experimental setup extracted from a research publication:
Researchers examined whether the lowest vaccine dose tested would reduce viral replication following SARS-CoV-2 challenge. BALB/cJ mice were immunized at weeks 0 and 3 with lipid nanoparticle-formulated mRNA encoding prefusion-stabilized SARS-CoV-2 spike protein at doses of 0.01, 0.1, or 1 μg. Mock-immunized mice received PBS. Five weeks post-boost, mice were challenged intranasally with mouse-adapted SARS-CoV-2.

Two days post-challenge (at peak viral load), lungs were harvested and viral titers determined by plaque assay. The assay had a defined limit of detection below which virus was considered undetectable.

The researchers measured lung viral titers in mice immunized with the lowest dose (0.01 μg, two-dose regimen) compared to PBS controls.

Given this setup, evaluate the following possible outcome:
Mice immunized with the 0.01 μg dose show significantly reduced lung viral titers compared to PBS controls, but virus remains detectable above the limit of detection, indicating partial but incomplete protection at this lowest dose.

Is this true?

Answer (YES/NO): YES